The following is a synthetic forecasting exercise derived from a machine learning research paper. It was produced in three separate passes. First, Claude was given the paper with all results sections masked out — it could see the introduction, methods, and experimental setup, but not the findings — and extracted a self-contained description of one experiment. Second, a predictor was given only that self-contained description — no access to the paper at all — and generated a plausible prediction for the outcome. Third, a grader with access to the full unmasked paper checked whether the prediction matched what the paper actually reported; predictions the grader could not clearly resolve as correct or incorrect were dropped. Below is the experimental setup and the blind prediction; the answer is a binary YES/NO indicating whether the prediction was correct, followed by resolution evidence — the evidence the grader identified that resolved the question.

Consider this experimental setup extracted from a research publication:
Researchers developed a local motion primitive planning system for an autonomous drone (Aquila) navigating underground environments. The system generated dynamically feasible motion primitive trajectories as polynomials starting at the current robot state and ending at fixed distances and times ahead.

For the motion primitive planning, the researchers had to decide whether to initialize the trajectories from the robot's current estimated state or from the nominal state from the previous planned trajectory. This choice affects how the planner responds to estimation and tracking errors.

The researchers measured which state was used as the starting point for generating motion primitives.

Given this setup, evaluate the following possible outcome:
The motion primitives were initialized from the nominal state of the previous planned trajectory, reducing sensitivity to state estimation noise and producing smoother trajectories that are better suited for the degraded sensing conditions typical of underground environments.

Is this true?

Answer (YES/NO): YES